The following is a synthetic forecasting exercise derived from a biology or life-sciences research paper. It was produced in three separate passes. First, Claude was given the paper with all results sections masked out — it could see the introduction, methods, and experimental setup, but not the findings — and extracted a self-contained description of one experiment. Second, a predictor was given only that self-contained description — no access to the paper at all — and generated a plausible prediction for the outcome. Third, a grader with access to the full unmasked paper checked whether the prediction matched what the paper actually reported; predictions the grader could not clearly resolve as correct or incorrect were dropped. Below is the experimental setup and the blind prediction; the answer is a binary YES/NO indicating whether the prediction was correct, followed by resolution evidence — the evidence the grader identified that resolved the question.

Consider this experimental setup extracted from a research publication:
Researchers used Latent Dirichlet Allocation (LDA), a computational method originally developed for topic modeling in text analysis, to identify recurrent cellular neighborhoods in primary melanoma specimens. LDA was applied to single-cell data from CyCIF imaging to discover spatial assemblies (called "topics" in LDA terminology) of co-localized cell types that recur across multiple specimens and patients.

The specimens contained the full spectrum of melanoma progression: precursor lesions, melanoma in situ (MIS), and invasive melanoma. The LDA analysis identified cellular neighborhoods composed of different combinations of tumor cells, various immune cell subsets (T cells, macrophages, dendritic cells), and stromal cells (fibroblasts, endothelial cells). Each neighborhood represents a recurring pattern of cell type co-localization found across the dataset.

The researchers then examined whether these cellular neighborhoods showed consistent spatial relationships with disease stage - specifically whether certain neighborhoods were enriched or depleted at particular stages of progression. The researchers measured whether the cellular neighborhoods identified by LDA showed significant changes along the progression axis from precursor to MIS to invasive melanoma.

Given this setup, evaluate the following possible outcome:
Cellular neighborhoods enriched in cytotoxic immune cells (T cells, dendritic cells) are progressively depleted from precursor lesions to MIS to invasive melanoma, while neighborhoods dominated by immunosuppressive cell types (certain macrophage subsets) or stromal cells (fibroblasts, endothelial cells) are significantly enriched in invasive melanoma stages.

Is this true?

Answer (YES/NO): NO